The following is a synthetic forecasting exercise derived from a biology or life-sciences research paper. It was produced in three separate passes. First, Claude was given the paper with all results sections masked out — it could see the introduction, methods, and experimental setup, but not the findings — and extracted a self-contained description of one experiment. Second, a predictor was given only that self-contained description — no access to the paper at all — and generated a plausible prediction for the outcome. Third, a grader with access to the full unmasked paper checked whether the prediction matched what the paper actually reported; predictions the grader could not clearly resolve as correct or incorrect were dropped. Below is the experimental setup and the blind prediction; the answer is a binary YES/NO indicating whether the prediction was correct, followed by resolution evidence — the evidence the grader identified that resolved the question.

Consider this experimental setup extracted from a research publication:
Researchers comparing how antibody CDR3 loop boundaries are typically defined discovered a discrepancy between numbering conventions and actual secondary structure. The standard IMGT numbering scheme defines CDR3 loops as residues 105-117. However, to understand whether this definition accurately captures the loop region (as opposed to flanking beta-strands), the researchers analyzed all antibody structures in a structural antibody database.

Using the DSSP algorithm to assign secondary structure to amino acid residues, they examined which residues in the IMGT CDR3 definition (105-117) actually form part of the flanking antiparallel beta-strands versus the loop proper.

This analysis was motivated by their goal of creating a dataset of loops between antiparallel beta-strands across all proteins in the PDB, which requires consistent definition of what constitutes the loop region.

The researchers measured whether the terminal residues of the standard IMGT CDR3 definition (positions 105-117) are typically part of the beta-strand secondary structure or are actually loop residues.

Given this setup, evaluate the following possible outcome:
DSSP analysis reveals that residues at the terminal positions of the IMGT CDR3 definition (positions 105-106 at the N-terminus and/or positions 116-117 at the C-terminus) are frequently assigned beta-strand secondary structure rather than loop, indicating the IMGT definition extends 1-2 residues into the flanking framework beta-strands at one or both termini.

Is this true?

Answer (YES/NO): YES